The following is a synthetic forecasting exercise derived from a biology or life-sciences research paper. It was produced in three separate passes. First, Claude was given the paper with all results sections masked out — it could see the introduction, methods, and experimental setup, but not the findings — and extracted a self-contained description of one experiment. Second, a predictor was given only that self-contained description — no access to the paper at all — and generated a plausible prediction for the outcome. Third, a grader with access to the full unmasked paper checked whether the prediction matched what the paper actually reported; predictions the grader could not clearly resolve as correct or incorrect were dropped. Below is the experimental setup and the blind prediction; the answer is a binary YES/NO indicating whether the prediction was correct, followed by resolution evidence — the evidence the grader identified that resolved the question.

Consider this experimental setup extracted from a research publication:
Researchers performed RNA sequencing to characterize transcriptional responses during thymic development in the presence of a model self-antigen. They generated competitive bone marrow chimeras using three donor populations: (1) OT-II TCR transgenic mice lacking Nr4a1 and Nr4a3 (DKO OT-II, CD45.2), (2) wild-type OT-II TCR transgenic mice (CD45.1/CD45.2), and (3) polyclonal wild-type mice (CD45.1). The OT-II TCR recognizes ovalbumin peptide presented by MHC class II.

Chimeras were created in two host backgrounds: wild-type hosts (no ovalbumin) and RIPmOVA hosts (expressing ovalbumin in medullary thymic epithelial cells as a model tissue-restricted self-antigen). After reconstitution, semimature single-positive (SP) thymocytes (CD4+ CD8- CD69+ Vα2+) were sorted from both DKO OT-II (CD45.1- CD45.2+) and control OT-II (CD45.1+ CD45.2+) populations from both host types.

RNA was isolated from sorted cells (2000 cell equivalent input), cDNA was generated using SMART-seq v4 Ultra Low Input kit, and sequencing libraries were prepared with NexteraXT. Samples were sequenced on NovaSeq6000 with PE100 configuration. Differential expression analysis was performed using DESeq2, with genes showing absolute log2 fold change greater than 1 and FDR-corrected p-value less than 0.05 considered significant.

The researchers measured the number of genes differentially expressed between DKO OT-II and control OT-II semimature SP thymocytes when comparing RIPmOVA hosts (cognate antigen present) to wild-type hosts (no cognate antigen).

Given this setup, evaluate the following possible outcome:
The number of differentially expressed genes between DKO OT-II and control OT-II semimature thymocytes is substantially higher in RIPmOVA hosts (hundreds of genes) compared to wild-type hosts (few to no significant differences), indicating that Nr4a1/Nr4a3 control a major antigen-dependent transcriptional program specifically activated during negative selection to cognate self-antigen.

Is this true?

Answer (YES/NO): YES